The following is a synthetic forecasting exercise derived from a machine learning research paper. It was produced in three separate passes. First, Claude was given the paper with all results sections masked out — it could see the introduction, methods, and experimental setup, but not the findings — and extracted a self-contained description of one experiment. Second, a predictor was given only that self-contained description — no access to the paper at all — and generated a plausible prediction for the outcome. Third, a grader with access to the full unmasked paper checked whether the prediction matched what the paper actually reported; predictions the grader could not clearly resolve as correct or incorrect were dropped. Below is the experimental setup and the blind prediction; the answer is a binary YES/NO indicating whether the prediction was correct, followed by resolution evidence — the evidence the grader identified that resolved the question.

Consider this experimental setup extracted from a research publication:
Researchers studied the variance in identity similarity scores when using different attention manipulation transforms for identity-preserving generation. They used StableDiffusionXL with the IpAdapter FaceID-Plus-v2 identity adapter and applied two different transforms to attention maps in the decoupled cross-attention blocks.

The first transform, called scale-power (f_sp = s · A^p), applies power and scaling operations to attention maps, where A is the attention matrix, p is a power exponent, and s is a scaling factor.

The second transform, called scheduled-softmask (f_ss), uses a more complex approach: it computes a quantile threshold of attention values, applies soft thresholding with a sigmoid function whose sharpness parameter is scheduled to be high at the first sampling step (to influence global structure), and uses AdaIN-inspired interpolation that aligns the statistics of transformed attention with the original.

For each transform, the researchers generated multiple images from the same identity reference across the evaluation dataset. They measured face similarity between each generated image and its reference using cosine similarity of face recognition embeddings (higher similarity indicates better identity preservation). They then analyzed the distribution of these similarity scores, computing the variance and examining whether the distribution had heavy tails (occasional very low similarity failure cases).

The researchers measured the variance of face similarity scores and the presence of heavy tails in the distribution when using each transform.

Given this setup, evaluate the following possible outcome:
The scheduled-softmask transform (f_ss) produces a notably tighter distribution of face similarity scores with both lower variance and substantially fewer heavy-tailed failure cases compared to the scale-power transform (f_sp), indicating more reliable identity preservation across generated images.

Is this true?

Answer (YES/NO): YES